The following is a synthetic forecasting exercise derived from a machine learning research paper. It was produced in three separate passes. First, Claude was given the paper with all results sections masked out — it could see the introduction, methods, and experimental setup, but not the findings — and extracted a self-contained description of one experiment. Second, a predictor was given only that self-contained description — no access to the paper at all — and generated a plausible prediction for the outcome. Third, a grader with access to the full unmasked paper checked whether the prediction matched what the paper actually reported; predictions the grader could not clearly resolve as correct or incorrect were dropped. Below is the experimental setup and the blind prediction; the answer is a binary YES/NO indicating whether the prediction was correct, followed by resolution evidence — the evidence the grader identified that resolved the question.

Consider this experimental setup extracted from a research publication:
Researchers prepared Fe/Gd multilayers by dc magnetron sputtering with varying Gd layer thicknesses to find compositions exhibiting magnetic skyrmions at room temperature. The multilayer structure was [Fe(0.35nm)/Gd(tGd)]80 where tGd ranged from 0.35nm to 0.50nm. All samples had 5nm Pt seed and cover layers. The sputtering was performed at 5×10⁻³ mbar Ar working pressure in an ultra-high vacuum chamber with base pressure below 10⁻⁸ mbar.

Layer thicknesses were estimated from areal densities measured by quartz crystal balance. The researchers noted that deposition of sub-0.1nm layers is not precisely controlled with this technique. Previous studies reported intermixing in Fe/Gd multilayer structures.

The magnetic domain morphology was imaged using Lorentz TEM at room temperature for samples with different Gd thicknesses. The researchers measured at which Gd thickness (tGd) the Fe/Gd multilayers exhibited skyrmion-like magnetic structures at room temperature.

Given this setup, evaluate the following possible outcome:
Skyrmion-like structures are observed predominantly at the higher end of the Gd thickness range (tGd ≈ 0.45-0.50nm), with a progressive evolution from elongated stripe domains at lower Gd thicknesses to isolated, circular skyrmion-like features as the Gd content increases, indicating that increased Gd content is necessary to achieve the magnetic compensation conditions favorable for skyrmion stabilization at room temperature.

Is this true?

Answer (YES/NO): NO